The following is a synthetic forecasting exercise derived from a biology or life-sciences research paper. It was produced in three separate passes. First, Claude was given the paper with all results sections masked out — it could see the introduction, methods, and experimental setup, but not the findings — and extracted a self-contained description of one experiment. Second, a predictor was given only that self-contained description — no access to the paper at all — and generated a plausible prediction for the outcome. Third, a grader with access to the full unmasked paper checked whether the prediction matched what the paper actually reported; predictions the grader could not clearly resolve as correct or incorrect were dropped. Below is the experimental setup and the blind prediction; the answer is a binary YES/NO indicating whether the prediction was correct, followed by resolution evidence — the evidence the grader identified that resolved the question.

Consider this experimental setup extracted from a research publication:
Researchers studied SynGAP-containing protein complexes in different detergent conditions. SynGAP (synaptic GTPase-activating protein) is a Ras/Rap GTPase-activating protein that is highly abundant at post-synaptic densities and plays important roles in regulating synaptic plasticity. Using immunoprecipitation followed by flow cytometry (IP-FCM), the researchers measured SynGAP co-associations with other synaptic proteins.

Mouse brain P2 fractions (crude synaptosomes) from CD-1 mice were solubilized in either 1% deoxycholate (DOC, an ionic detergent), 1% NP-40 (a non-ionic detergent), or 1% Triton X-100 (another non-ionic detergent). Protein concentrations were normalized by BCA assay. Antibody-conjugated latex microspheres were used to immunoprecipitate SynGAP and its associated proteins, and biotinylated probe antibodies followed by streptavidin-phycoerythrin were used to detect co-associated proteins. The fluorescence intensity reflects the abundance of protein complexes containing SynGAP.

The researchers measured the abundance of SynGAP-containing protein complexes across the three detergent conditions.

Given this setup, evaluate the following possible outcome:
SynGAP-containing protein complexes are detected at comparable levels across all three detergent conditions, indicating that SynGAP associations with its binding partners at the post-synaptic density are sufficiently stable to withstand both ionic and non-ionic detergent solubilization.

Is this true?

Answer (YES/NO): NO